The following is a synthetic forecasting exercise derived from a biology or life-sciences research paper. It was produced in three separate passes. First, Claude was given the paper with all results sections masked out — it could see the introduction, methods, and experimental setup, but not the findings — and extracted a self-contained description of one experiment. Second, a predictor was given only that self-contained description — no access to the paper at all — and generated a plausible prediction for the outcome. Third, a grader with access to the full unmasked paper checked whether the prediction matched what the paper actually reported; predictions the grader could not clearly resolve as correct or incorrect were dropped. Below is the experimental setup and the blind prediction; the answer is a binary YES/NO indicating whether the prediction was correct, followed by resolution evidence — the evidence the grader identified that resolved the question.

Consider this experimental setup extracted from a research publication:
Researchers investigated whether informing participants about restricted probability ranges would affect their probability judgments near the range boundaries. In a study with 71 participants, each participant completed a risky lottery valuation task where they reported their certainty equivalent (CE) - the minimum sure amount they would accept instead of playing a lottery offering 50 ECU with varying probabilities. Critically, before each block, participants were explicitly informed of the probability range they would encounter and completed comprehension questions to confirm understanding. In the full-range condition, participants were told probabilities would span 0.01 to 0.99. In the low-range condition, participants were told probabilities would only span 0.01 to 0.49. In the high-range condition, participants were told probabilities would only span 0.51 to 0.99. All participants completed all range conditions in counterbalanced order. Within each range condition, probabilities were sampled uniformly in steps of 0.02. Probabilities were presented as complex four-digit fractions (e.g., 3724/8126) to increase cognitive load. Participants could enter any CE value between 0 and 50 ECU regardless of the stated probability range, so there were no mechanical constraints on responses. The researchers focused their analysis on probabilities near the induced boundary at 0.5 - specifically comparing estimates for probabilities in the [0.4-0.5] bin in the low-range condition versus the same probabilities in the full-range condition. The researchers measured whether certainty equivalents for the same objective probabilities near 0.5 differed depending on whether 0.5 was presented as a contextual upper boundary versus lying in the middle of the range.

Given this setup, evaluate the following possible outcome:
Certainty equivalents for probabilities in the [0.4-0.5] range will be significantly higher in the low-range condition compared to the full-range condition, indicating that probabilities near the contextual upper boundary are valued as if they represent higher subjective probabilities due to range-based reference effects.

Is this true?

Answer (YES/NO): NO